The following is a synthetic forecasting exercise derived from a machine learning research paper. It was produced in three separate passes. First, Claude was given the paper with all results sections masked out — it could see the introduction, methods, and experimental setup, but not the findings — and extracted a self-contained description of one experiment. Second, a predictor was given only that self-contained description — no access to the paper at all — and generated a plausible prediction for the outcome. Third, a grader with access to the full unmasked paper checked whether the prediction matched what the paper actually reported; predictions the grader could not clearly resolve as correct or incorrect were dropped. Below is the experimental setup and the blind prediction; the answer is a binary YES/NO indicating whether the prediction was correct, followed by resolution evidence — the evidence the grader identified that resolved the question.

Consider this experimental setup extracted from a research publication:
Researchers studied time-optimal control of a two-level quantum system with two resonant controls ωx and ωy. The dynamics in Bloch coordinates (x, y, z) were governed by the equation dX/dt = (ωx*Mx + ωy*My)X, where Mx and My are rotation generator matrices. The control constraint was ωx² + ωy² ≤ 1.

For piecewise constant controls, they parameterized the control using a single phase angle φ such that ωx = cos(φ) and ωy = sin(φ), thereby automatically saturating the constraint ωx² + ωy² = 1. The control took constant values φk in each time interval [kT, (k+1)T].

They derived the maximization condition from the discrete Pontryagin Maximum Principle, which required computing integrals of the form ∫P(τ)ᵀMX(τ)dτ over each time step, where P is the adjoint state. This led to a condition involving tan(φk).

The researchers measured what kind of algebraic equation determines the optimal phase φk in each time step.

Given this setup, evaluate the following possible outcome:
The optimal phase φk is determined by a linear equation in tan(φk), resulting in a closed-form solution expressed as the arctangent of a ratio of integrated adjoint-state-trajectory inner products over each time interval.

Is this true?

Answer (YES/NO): NO